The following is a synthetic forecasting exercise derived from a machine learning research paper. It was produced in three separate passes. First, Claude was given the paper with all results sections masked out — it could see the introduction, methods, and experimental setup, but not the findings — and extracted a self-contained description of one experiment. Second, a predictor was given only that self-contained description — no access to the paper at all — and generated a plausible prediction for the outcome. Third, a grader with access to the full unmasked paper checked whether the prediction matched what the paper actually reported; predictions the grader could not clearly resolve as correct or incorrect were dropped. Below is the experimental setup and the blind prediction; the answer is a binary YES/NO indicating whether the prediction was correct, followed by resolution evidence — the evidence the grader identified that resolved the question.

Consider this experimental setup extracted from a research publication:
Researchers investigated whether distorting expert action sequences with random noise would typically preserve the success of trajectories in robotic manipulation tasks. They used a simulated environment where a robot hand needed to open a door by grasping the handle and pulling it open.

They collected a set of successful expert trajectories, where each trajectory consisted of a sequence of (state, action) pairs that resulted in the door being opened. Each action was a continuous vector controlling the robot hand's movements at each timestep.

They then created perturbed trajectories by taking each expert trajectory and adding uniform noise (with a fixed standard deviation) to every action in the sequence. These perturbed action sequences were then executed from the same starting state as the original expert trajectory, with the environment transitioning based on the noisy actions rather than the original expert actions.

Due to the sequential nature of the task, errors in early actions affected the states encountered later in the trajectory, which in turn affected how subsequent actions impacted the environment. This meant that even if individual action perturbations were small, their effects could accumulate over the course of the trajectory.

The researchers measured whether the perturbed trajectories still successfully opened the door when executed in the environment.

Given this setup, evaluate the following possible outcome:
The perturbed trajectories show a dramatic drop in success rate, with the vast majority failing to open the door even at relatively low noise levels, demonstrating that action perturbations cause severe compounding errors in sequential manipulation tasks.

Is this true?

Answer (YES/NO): YES